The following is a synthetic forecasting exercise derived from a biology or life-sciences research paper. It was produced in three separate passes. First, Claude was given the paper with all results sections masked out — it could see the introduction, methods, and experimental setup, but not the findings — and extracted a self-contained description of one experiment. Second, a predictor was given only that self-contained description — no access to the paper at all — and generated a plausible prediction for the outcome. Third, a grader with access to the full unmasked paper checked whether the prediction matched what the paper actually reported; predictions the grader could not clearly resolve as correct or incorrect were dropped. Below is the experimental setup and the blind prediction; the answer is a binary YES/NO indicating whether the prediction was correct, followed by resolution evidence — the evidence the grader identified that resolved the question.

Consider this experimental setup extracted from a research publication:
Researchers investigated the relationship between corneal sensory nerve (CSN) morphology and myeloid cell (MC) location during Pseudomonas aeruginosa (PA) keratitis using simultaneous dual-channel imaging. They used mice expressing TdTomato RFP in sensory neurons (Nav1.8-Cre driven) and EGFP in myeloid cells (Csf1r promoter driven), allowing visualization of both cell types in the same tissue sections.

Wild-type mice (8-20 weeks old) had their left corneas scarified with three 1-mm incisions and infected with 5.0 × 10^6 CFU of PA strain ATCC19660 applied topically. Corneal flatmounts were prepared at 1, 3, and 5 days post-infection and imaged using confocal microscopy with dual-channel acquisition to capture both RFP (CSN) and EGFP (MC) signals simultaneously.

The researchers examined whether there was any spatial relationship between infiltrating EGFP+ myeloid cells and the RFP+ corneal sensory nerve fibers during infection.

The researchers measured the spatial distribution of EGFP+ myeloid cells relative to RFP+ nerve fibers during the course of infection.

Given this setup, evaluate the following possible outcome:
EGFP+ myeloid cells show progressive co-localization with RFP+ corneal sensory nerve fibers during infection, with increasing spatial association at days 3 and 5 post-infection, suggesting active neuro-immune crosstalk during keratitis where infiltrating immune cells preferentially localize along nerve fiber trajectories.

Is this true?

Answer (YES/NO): NO